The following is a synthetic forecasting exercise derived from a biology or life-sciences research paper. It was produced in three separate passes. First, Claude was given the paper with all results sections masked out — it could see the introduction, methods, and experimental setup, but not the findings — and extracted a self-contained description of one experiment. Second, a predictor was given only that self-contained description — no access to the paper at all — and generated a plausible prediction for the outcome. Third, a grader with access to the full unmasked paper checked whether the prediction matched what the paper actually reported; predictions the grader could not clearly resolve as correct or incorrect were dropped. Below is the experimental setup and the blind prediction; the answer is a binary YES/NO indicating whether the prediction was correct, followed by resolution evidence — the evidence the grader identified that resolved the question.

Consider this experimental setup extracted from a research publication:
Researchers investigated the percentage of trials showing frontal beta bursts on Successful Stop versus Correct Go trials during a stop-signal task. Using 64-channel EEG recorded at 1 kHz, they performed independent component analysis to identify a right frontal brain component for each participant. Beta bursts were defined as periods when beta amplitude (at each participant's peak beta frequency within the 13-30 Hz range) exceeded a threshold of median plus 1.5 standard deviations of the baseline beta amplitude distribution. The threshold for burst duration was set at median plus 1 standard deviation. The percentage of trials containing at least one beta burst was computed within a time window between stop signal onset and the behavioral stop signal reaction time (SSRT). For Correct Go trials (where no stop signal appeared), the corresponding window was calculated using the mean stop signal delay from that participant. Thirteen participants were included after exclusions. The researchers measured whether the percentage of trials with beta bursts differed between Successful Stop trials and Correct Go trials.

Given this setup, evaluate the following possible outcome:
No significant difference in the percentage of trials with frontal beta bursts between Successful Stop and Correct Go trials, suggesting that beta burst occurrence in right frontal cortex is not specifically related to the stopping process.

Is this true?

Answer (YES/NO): NO